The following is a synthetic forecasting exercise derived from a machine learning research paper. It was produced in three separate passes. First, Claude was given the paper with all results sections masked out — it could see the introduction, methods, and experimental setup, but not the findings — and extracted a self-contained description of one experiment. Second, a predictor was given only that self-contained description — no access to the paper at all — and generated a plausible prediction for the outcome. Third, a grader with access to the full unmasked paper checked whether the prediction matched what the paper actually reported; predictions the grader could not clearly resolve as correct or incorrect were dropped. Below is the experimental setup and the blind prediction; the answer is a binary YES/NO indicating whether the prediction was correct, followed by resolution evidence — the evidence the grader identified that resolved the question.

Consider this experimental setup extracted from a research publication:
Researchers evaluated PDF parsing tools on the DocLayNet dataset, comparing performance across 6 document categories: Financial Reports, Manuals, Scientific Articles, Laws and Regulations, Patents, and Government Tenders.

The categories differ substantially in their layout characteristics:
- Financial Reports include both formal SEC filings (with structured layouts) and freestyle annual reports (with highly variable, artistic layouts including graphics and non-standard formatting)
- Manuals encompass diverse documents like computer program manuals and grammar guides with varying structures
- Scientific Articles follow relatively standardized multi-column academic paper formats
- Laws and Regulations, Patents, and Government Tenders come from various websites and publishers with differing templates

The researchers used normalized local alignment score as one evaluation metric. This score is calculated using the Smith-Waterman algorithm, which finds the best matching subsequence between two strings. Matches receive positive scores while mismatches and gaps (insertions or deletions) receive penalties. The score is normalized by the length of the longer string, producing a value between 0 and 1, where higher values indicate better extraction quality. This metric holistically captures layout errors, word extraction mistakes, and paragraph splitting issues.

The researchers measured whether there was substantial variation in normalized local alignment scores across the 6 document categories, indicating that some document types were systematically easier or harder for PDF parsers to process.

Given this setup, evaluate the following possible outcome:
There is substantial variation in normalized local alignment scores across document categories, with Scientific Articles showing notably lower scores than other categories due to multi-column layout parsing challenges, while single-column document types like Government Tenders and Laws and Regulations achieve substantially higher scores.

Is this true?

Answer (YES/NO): NO